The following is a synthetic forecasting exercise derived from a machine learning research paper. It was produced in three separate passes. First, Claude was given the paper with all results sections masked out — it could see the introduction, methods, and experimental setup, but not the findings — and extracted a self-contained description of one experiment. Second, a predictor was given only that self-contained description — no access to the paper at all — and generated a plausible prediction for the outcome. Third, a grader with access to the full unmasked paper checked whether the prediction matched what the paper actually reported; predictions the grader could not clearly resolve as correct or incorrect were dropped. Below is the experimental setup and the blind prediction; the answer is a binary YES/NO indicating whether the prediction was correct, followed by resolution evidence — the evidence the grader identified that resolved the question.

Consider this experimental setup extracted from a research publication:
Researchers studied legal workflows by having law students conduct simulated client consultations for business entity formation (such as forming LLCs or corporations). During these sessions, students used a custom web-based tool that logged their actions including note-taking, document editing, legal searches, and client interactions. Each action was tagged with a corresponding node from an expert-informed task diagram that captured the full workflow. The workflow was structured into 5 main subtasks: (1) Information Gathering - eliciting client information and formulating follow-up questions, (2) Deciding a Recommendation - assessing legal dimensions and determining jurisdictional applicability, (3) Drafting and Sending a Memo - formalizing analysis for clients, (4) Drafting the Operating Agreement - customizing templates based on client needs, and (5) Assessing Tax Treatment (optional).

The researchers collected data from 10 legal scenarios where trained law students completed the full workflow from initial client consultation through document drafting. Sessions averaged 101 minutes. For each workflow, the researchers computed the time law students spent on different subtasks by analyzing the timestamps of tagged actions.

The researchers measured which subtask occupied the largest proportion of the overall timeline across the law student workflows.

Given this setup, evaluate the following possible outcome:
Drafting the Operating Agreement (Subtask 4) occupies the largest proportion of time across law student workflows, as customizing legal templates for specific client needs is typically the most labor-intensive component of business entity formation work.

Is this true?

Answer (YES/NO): NO